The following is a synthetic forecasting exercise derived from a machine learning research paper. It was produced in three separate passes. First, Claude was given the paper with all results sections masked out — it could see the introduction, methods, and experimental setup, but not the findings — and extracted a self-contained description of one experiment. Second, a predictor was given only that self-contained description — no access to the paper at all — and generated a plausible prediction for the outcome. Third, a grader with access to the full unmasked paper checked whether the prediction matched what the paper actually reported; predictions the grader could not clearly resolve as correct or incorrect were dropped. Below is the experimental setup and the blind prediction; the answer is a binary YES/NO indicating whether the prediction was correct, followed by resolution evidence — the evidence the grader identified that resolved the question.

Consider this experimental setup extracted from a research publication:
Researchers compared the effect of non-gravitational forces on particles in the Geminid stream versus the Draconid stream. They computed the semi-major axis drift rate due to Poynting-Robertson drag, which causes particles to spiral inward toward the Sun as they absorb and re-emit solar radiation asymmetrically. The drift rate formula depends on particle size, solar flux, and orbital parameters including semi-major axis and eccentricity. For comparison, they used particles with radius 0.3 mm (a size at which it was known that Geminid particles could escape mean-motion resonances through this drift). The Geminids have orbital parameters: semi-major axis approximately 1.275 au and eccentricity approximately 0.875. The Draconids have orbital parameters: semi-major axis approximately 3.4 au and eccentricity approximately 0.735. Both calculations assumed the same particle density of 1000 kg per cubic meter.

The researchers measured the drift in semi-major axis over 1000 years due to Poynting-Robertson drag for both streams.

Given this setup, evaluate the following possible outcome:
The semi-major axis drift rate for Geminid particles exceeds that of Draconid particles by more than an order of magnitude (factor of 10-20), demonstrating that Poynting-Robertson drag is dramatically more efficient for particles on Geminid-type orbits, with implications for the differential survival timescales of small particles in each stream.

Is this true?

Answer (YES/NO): NO